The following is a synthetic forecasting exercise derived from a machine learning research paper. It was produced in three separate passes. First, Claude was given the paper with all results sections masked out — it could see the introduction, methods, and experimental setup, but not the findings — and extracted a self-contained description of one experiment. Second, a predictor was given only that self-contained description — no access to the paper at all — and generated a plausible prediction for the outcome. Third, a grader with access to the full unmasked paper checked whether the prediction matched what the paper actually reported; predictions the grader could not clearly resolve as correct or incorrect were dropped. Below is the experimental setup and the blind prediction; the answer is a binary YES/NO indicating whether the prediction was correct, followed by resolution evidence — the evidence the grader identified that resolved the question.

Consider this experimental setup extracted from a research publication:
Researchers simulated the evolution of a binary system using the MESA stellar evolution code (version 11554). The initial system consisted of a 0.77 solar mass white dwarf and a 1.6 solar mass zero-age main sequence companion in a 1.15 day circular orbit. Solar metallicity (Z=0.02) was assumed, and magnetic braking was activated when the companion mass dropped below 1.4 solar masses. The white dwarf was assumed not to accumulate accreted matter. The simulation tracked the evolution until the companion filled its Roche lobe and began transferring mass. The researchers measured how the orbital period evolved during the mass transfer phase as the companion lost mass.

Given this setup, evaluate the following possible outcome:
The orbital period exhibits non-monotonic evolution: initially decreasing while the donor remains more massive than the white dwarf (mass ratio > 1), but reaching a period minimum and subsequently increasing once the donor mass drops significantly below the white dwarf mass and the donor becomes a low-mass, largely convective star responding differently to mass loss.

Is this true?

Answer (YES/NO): YES